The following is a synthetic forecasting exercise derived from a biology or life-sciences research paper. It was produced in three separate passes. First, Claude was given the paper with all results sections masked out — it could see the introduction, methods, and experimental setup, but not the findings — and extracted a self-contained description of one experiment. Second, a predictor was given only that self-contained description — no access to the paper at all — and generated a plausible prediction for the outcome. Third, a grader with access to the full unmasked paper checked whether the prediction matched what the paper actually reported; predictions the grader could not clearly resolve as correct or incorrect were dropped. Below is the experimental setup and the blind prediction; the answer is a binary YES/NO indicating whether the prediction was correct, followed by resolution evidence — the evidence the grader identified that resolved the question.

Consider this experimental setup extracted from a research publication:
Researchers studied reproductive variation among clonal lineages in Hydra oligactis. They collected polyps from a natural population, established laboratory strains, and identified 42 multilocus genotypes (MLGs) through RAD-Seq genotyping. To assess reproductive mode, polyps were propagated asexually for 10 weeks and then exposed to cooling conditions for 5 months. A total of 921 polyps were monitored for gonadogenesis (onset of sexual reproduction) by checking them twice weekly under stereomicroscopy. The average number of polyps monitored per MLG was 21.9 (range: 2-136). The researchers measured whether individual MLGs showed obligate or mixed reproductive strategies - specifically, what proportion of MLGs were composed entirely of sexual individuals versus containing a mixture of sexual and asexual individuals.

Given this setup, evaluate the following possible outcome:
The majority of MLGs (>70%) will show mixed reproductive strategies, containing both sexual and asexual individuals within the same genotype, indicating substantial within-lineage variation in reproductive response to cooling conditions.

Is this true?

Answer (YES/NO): YES